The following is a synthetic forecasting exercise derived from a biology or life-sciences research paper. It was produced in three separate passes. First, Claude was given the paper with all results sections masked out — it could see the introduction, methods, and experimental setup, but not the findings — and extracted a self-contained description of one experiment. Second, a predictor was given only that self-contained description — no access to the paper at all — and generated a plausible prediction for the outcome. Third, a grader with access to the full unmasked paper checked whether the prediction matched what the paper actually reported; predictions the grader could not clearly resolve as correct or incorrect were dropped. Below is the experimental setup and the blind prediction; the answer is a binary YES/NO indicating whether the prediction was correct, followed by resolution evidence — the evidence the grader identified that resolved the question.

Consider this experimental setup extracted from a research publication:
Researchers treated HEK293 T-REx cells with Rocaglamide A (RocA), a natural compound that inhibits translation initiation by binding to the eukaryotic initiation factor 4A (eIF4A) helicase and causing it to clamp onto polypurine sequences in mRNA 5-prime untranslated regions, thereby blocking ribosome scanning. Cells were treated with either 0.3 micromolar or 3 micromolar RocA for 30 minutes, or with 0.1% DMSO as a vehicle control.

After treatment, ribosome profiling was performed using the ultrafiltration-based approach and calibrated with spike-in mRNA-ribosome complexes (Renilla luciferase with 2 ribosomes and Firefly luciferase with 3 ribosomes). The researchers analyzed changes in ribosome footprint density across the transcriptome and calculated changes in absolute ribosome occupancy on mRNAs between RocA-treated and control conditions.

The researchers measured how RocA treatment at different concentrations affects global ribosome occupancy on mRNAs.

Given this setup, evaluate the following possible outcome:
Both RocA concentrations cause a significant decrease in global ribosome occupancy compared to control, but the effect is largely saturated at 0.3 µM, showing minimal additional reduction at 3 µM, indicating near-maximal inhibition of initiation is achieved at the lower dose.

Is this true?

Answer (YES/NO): NO